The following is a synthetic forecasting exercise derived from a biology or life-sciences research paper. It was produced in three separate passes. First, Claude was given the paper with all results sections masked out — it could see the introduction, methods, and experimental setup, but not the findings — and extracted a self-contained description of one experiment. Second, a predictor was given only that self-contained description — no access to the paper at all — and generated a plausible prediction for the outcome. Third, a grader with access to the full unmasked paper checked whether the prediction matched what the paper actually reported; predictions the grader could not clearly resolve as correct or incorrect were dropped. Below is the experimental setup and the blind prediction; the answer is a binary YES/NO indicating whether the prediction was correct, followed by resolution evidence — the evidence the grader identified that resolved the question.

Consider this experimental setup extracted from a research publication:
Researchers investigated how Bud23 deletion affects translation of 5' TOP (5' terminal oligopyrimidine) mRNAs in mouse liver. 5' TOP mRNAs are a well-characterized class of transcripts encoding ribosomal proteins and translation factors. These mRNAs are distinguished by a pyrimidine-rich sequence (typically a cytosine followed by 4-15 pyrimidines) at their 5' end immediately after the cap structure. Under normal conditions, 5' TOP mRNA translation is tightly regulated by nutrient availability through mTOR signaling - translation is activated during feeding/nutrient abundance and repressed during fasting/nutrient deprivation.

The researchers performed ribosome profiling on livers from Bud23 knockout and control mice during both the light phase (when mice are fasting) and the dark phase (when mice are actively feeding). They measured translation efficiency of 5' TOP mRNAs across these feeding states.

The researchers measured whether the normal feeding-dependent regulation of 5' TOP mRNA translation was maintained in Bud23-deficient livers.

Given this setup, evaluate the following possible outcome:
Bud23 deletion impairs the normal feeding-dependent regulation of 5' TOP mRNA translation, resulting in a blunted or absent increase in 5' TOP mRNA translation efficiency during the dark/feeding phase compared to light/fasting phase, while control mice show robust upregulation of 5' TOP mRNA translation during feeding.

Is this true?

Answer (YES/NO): YES